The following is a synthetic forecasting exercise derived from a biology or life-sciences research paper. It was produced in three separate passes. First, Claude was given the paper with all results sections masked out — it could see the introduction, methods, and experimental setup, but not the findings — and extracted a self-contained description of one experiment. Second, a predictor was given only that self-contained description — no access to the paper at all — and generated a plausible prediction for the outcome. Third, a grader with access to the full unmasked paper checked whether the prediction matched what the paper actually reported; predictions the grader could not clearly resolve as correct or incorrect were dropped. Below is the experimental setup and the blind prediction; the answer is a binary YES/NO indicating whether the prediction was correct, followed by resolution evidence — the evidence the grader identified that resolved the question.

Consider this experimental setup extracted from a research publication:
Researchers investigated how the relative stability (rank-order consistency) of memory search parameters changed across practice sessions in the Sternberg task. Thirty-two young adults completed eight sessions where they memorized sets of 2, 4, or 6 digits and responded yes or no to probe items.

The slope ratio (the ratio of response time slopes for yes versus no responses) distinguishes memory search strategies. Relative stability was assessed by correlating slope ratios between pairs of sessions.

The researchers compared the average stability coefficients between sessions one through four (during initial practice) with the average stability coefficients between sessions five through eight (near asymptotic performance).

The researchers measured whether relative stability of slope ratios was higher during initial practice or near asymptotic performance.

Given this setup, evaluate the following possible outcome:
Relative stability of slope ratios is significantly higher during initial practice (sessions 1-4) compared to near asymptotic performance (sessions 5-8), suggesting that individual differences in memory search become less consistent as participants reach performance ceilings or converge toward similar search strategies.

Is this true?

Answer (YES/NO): NO